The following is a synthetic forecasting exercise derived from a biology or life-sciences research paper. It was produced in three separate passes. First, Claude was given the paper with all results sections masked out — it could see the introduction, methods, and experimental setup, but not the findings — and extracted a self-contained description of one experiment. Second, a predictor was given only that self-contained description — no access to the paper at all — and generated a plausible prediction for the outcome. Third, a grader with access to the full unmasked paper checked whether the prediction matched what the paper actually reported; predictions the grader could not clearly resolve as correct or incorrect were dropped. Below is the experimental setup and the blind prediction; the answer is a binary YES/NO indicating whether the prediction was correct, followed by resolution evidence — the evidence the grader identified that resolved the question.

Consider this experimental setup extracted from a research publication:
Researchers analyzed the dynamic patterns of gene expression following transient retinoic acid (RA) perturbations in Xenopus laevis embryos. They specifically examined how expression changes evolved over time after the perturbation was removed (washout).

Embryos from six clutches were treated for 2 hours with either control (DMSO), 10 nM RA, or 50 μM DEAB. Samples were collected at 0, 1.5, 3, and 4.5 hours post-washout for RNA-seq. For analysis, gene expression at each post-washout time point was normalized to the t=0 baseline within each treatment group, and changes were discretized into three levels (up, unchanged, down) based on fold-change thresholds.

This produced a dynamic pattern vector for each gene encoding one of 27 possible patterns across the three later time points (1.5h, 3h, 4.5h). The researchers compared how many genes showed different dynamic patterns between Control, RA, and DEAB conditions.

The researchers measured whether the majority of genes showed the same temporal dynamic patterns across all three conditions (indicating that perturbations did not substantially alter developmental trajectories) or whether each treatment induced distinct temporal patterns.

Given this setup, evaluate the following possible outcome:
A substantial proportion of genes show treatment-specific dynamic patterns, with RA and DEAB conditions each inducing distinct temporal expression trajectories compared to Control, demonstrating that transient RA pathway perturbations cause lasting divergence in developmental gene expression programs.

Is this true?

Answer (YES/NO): NO